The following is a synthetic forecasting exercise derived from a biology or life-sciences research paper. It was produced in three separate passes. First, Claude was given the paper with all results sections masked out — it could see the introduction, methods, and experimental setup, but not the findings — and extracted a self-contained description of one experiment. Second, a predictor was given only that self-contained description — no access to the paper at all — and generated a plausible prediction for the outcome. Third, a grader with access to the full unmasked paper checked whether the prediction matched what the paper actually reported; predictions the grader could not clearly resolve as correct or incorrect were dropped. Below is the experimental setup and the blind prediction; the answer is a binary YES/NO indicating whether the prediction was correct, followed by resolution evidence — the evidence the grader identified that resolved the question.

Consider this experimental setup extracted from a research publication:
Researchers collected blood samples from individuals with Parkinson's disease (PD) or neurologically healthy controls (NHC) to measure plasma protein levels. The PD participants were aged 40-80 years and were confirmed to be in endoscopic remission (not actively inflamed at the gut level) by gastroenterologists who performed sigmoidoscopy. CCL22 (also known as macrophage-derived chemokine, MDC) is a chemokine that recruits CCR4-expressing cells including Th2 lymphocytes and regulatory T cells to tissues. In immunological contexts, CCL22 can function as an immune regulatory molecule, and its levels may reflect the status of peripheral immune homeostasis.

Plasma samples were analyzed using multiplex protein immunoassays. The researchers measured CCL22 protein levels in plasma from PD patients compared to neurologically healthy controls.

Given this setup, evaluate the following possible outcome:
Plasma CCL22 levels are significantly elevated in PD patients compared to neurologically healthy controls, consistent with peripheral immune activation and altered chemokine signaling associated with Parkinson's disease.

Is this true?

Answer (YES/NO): NO